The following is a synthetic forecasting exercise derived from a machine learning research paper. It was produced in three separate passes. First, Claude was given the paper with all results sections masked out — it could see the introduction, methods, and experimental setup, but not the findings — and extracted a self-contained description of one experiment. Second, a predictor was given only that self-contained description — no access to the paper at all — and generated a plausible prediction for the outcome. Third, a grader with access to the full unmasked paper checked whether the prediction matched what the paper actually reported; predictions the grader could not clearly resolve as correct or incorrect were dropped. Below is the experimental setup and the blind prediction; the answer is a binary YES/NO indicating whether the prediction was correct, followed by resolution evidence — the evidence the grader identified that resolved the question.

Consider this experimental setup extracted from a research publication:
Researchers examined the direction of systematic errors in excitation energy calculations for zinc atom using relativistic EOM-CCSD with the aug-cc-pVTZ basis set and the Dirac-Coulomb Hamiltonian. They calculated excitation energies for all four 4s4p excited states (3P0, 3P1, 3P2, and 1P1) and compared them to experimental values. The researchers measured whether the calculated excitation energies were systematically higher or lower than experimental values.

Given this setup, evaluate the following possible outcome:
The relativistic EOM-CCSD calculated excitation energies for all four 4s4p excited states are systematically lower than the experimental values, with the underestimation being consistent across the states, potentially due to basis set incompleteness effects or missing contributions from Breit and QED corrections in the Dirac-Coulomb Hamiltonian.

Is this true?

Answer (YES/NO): NO